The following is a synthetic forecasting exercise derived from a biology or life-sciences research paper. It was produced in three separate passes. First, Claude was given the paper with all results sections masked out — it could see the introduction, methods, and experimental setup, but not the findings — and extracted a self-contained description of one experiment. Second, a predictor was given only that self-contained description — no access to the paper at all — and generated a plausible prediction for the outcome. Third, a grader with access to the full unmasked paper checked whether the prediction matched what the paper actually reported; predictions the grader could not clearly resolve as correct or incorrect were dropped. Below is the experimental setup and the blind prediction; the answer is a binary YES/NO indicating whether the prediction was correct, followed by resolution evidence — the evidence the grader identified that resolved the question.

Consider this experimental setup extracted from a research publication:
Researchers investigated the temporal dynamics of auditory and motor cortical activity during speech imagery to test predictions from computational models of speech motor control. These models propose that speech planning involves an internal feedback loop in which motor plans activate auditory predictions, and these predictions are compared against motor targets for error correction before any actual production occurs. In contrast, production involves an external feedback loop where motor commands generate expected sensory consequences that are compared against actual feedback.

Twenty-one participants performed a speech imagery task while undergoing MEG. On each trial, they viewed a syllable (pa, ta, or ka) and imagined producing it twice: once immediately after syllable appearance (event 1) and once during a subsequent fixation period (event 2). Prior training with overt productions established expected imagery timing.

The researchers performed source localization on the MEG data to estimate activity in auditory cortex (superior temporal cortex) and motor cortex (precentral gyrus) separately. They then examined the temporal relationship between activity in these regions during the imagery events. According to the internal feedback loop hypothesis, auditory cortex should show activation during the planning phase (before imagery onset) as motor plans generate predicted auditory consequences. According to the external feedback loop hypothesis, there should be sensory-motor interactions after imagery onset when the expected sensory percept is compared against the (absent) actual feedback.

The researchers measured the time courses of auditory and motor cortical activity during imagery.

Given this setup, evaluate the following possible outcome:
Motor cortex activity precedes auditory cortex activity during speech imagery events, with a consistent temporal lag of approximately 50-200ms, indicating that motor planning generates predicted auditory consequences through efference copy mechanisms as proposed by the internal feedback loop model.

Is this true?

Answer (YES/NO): NO